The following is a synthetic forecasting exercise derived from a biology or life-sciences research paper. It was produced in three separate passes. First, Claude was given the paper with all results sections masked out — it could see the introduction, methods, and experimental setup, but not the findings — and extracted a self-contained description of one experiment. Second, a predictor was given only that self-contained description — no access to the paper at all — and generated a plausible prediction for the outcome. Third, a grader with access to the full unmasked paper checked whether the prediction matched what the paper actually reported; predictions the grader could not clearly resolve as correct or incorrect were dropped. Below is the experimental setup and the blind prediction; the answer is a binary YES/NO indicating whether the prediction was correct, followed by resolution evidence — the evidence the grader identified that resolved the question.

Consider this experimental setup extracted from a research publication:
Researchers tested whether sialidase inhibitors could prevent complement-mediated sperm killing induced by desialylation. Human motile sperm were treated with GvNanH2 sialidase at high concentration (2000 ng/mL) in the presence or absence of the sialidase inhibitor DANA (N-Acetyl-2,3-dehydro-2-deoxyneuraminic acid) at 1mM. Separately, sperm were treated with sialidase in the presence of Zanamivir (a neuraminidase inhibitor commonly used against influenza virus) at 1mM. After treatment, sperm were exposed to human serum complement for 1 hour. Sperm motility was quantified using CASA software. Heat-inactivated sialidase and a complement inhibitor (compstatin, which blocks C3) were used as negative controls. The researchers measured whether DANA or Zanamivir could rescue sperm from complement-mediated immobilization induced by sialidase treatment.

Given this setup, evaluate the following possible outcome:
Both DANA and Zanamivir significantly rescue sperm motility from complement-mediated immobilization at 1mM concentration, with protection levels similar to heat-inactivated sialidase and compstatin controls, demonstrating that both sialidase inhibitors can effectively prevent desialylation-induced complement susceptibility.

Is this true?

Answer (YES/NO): NO